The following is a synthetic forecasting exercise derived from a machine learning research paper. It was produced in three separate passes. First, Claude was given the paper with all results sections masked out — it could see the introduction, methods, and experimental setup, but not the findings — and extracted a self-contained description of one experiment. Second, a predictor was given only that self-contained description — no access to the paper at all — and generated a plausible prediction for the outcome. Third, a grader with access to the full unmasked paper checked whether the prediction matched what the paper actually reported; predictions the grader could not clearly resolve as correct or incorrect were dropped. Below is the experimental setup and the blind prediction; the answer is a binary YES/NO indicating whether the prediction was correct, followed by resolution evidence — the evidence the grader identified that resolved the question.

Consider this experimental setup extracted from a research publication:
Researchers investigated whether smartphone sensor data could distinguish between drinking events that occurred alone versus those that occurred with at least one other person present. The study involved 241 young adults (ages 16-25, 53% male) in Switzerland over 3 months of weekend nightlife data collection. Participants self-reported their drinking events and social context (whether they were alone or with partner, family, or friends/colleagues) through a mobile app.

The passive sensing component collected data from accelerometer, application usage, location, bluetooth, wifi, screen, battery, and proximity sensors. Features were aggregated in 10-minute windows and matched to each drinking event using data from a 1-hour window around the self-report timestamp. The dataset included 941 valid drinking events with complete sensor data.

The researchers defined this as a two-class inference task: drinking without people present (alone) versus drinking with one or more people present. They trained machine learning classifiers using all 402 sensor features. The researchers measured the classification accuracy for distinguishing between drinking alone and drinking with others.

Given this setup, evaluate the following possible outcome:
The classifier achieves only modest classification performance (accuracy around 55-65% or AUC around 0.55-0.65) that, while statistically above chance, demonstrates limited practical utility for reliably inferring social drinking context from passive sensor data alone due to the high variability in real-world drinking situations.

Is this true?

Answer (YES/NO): NO